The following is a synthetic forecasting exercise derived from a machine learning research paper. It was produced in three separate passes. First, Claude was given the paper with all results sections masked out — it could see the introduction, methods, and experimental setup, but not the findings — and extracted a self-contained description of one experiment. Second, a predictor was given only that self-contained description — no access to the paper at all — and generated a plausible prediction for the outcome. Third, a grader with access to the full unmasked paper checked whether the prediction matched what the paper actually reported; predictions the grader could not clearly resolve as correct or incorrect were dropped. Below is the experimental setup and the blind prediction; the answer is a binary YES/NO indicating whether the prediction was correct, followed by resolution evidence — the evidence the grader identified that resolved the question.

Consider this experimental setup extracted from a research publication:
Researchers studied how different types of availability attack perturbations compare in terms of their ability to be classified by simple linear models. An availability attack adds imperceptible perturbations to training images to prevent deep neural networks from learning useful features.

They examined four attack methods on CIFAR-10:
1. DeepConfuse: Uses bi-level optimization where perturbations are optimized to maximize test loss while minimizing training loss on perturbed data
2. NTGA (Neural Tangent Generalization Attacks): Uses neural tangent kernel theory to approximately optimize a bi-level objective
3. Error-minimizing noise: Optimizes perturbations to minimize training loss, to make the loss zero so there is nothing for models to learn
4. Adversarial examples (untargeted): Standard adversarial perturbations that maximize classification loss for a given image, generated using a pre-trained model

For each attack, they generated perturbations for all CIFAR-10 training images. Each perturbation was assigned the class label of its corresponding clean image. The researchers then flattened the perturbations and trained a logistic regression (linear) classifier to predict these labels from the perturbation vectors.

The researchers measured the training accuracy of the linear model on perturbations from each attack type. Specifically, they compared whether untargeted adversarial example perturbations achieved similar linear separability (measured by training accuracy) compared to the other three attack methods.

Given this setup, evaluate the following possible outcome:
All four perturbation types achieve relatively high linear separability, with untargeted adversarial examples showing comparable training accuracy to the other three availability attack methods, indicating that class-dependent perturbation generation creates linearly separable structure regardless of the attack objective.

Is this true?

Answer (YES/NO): YES